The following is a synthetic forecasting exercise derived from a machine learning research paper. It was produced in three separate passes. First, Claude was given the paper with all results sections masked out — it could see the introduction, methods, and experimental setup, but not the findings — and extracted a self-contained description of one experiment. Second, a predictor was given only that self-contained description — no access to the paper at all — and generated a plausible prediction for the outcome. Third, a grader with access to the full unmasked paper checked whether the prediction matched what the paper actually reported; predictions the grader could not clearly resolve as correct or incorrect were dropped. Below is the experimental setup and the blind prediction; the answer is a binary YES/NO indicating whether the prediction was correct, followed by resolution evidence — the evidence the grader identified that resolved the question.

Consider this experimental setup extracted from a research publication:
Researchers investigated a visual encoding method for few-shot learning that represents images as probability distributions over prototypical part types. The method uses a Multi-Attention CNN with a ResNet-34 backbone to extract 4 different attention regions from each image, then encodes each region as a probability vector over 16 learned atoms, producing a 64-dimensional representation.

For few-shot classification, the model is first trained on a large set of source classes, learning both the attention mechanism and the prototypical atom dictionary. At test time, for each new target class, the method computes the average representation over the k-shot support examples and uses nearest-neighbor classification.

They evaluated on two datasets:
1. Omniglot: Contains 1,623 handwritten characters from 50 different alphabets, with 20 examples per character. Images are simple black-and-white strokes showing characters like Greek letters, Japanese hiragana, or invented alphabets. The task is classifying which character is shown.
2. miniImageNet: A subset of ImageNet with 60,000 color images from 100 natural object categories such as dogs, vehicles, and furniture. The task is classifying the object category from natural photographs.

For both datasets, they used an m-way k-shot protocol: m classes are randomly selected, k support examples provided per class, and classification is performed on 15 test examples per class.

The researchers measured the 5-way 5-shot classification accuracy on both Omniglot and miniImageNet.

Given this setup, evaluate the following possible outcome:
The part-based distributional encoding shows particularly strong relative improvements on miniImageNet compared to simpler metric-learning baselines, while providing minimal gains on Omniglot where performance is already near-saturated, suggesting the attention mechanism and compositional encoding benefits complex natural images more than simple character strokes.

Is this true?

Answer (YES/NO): YES